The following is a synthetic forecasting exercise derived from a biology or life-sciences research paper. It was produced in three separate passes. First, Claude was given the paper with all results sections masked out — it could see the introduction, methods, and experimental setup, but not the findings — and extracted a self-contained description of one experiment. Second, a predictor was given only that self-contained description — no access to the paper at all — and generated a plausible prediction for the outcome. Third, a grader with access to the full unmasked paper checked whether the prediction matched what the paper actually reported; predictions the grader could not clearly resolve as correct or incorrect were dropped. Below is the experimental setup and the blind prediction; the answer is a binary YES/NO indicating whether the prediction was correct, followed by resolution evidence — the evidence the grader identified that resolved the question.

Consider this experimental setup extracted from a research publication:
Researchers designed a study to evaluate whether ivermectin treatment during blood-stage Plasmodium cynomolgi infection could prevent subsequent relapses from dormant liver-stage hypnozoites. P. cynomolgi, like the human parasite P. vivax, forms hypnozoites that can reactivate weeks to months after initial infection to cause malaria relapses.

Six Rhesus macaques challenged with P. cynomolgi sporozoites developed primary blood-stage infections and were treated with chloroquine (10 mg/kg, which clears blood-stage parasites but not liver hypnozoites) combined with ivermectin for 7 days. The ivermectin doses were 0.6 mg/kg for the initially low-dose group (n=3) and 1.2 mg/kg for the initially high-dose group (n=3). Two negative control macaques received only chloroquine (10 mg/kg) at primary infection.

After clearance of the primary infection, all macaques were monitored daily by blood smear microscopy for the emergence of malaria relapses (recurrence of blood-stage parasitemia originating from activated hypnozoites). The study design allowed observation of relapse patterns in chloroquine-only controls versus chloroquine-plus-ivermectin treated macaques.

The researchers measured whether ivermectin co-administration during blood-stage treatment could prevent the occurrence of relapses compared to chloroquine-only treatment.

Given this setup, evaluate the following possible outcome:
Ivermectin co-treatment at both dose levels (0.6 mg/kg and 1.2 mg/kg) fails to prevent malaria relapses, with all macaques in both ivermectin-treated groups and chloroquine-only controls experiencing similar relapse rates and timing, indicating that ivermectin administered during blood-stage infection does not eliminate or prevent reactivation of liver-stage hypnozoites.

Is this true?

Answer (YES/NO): YES